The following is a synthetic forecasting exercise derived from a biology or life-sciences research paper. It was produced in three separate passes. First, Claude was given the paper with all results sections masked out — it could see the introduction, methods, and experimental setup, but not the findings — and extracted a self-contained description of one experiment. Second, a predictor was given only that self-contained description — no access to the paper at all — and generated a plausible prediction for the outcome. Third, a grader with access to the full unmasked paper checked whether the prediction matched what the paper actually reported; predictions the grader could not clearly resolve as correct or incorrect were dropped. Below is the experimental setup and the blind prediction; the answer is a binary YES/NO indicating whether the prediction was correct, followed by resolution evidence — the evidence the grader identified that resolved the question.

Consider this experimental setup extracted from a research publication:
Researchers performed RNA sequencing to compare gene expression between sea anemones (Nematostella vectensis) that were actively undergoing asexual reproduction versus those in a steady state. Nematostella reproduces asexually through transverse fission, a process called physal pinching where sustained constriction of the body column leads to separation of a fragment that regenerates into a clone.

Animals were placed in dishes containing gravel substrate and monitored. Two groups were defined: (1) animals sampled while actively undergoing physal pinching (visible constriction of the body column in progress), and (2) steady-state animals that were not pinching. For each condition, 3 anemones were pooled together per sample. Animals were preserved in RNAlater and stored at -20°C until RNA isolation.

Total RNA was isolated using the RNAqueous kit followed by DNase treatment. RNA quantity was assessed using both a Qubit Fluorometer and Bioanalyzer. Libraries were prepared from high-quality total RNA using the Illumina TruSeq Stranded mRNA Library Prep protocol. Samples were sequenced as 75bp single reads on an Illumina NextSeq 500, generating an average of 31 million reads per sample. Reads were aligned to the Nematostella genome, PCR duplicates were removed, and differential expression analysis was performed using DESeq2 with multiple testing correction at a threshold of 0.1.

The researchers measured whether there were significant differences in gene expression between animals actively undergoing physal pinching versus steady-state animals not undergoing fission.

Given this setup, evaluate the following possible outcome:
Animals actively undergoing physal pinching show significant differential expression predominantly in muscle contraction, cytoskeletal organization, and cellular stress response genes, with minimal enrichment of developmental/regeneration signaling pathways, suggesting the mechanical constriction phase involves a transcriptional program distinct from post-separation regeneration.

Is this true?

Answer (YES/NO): NO